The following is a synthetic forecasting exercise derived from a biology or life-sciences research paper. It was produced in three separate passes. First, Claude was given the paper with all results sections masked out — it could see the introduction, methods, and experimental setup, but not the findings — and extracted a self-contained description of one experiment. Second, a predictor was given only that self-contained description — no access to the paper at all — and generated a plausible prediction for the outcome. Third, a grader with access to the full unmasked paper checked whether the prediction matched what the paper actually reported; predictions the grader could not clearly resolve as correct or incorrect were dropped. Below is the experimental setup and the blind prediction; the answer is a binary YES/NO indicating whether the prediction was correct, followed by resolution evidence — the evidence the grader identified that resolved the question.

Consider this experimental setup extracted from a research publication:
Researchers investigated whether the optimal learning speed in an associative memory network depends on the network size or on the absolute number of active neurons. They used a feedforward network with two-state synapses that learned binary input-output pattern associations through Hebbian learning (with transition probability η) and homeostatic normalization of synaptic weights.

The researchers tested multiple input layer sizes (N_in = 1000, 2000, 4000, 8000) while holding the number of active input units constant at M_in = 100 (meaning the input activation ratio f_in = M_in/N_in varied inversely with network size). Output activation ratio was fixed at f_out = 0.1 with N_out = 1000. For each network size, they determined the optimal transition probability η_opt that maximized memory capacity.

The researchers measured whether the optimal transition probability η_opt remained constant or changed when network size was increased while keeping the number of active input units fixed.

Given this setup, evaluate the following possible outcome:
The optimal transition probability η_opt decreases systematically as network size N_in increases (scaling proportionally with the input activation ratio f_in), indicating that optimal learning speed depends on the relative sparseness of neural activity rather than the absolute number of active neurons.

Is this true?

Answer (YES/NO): NO